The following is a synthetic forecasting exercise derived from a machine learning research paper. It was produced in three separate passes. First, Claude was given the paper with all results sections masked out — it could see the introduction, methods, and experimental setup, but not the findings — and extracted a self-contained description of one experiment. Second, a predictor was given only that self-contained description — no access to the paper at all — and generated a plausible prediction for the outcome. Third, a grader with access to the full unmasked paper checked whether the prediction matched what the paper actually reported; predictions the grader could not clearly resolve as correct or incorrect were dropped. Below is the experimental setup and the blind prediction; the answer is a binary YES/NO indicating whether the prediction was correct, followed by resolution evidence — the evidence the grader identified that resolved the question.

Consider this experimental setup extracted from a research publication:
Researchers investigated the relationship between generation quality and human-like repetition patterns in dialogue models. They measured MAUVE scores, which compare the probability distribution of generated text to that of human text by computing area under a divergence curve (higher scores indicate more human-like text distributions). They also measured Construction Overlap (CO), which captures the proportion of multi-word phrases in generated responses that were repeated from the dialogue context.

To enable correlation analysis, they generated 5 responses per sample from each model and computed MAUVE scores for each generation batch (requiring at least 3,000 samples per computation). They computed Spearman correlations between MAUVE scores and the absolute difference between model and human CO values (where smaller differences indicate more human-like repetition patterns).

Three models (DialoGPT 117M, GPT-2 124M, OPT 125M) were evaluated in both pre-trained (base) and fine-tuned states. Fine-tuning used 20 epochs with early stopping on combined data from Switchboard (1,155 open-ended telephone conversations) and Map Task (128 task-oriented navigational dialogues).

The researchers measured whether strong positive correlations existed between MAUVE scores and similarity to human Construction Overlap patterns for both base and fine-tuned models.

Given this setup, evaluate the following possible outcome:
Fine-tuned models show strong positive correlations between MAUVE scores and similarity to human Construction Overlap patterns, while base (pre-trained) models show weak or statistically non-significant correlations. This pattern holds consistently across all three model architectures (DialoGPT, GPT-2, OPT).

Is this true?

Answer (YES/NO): NO